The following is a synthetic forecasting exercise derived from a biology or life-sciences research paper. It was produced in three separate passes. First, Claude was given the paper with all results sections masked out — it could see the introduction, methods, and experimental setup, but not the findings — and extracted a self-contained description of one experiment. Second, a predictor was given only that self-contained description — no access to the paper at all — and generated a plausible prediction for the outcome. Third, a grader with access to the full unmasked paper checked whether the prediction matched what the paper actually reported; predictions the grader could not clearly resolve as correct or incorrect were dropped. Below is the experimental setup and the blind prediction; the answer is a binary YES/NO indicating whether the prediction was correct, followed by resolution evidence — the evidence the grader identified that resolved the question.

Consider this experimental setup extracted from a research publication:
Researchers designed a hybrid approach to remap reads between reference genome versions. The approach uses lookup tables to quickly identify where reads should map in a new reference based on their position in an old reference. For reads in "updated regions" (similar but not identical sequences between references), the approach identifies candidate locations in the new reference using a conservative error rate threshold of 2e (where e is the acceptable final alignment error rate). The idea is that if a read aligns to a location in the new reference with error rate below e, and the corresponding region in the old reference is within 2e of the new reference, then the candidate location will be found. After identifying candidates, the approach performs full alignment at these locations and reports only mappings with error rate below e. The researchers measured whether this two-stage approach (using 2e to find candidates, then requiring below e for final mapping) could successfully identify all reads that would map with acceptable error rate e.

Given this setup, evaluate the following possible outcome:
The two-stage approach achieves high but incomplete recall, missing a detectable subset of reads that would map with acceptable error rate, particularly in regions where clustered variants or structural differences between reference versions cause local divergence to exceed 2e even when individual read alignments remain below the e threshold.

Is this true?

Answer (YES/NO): NO